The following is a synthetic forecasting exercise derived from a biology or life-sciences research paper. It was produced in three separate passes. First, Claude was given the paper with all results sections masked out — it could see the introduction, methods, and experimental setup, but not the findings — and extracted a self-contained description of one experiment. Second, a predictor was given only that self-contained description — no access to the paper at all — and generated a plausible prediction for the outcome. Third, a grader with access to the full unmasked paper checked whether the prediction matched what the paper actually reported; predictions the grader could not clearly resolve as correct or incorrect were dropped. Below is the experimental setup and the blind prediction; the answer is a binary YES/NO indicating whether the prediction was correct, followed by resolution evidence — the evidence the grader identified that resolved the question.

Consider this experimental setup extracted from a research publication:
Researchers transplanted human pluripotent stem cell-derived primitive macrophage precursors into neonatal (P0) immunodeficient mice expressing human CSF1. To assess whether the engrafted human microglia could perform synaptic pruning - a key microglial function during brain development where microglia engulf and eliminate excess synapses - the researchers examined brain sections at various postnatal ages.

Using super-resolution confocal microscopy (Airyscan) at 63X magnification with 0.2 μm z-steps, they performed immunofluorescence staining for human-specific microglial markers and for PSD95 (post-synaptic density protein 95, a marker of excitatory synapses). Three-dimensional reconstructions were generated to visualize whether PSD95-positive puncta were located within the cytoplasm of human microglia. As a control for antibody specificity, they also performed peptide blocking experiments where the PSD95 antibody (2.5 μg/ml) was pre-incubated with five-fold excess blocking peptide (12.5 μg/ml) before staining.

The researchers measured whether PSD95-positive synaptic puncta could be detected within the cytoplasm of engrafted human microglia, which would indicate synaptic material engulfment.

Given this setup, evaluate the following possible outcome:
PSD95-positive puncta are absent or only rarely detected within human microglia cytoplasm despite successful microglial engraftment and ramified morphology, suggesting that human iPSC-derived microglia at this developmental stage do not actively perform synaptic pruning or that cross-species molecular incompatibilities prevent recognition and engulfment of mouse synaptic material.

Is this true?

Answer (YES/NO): NO